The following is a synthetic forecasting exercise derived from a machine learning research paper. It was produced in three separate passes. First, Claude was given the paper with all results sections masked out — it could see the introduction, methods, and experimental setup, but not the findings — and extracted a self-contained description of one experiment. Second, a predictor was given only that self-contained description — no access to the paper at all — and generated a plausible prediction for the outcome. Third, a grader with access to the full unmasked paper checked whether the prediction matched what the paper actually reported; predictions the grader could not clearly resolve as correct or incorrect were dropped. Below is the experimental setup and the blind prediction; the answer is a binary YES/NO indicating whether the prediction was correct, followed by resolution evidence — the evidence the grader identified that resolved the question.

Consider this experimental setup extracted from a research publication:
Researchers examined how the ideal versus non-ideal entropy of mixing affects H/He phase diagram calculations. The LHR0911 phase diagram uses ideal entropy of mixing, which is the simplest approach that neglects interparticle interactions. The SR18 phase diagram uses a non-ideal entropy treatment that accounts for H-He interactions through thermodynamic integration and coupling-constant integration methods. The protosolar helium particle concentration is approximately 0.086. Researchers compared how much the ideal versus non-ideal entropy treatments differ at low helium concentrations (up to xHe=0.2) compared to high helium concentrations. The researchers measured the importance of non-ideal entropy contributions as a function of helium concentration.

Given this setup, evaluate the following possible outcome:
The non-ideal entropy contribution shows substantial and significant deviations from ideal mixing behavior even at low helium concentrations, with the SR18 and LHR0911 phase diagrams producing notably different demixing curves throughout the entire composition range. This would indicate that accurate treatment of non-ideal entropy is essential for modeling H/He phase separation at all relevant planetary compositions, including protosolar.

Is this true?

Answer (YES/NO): NO